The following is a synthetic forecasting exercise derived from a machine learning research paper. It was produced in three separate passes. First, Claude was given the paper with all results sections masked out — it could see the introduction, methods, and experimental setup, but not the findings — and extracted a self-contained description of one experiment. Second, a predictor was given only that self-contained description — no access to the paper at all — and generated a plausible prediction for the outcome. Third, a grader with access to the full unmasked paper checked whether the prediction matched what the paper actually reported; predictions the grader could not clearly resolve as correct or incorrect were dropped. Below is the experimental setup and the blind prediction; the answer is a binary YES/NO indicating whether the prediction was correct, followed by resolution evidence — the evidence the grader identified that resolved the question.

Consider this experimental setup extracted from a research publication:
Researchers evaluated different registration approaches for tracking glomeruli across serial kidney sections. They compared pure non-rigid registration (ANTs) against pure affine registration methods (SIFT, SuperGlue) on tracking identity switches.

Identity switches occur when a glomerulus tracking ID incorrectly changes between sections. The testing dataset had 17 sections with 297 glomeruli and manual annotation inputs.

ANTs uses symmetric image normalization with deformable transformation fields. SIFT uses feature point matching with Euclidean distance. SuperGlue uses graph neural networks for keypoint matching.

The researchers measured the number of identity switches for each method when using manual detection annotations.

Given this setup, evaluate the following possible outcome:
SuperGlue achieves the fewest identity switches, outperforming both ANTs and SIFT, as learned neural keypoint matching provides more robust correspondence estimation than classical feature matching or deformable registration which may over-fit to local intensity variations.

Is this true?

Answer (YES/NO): YES